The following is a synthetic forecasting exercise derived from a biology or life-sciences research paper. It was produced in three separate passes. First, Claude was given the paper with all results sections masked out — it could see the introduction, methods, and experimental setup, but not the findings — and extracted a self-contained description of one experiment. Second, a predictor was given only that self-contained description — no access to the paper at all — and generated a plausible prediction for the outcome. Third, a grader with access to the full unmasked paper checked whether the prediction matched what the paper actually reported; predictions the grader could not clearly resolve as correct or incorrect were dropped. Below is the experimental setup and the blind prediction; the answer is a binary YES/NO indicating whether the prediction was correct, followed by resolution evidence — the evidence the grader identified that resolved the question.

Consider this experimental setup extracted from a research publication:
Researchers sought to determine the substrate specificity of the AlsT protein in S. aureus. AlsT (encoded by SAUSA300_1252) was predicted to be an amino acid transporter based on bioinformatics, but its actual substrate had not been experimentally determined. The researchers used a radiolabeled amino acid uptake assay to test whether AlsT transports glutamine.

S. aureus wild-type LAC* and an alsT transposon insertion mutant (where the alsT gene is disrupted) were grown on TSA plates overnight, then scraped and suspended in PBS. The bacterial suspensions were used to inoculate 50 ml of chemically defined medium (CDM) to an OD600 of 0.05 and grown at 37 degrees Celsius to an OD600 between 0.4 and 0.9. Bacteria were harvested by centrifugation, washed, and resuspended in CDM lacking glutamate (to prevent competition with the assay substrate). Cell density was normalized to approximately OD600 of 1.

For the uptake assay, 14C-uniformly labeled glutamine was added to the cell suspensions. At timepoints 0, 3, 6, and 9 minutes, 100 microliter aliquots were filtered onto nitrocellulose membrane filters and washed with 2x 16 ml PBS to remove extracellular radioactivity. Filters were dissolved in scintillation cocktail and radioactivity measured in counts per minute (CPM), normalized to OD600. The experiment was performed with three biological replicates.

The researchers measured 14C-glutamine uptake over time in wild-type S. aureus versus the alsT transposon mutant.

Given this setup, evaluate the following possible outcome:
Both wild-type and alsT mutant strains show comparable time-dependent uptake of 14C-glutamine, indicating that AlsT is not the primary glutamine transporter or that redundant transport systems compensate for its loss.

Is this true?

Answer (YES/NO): NO